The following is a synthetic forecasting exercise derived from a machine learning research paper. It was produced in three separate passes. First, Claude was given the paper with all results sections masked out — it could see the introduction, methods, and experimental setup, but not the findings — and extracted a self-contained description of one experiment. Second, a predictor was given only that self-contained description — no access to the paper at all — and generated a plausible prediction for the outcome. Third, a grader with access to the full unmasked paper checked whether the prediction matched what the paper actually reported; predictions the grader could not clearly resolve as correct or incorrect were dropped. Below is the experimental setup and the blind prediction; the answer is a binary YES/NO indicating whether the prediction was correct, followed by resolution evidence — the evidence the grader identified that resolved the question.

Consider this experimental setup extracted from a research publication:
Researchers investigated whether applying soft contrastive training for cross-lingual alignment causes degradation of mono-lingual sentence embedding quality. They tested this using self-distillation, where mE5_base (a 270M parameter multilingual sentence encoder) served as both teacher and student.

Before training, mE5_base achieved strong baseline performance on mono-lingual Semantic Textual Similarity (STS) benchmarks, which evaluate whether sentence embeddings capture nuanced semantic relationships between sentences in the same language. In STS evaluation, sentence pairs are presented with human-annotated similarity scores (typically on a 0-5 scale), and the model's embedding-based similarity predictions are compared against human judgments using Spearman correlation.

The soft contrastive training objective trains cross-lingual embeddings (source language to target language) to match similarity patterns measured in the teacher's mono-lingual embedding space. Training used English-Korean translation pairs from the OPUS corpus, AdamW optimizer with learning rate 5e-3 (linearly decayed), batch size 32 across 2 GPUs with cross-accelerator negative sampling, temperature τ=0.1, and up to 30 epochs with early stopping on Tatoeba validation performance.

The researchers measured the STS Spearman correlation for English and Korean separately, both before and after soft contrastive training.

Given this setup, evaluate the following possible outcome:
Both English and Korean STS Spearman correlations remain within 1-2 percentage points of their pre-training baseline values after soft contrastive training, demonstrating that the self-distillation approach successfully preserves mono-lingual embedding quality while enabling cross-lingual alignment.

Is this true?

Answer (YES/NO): YES